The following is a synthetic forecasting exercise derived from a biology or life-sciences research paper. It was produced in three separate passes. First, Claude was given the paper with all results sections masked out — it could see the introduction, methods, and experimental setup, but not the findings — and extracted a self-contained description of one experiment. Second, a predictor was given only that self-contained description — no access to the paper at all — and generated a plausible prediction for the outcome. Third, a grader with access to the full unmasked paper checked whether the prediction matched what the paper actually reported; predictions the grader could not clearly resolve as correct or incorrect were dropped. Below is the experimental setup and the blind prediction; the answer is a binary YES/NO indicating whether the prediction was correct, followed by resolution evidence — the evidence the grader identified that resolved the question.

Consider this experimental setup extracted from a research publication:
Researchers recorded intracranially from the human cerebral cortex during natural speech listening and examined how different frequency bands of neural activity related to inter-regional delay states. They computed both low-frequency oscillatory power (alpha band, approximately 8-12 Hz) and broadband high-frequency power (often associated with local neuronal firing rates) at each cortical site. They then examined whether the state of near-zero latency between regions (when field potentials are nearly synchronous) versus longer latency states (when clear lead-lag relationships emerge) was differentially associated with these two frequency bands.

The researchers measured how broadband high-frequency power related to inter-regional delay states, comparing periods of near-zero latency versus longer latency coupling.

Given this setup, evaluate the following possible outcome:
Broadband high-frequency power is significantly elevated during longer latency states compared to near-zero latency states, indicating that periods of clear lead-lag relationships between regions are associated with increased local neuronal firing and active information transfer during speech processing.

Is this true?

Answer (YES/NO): NO